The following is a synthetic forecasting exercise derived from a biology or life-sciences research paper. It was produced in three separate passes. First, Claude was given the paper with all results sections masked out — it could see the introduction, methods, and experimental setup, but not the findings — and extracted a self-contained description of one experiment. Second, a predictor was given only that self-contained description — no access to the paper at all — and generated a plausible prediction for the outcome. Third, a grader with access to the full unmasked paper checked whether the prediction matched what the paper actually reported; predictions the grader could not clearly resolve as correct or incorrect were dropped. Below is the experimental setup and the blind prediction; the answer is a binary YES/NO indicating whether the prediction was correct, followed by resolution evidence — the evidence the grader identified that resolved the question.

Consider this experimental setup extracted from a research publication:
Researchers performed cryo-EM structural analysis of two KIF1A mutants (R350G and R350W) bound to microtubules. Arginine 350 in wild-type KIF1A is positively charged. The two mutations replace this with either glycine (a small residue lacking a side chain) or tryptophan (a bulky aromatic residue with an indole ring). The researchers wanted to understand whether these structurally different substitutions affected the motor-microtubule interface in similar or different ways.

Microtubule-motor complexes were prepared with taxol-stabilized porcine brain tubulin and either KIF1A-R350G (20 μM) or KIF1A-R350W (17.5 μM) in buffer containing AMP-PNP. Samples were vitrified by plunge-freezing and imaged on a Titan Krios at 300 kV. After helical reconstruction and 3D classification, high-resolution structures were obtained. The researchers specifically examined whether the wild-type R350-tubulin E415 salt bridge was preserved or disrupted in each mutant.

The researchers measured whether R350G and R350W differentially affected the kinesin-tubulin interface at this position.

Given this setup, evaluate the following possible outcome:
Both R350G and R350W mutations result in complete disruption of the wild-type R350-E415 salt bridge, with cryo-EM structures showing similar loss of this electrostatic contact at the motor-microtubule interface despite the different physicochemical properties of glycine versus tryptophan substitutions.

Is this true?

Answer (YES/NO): YES